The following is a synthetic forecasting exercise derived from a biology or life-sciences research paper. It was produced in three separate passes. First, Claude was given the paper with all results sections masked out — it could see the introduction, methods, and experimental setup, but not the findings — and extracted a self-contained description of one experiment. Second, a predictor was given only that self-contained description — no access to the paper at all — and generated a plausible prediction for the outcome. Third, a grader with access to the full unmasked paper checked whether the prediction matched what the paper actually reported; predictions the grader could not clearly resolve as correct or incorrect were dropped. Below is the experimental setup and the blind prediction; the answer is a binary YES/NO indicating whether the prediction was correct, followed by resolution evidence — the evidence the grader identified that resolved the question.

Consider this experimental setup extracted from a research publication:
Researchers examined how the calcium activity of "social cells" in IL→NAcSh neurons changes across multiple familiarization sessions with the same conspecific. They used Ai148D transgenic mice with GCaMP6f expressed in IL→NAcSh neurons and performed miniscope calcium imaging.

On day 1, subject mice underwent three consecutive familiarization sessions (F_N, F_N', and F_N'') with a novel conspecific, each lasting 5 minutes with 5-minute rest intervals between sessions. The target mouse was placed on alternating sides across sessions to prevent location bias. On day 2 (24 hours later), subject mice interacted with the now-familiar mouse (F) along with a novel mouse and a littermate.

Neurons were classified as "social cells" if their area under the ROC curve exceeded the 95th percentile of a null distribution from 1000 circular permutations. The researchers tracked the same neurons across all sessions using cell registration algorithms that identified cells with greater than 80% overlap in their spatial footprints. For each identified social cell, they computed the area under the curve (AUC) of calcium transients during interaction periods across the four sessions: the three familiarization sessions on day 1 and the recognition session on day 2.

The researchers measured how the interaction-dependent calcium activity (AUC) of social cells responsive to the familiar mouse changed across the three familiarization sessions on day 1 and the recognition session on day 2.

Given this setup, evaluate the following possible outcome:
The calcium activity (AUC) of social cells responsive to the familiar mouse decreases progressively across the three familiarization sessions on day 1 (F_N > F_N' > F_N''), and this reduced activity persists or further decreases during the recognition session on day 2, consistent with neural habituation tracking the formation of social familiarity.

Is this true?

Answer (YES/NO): NO